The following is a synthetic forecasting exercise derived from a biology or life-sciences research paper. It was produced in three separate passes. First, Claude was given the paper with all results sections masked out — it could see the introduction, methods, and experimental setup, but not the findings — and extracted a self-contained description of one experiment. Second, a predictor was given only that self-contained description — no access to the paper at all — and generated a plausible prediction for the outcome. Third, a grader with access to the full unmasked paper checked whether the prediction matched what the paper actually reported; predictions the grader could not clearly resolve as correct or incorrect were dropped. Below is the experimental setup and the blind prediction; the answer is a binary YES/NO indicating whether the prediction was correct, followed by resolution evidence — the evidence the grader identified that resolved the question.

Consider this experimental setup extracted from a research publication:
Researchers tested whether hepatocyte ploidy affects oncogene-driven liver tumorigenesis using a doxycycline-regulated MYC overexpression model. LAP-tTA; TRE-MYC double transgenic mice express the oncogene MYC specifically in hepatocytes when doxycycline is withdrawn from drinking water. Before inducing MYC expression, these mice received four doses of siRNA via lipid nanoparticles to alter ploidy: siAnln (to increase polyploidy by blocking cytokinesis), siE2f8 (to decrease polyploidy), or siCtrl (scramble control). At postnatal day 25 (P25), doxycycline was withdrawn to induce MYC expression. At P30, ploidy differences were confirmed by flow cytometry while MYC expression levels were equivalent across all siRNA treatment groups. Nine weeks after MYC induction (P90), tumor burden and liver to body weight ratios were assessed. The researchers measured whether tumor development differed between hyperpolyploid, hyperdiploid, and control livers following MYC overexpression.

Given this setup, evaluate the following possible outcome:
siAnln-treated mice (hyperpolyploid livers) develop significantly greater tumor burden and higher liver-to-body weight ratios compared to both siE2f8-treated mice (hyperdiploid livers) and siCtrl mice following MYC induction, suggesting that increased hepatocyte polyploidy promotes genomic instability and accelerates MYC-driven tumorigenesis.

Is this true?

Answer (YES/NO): NO